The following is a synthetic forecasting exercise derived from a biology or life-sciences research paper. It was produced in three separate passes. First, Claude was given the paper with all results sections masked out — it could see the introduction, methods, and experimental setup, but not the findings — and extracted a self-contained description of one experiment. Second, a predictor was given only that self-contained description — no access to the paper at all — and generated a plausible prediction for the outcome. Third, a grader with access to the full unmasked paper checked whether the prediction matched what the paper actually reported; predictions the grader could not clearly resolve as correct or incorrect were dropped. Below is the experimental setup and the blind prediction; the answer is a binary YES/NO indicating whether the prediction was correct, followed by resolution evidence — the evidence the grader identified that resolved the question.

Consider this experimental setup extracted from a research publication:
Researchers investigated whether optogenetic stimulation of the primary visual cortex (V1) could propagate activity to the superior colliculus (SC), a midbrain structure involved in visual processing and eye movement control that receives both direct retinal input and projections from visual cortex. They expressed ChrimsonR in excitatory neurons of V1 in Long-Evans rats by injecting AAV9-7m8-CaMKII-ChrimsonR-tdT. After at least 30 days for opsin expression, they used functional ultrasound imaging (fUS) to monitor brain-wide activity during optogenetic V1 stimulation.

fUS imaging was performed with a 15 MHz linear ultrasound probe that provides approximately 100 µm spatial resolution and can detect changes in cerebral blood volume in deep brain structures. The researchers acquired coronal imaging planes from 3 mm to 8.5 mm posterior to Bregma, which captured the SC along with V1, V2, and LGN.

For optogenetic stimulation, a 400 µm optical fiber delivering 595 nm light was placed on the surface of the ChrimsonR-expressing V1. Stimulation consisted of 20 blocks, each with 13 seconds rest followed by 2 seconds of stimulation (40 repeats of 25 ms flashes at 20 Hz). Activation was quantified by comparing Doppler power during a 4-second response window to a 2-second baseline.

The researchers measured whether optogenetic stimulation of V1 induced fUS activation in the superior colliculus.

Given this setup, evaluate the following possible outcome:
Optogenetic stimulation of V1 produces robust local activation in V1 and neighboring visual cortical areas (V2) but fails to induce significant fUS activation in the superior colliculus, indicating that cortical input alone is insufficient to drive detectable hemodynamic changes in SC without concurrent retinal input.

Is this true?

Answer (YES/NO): NO